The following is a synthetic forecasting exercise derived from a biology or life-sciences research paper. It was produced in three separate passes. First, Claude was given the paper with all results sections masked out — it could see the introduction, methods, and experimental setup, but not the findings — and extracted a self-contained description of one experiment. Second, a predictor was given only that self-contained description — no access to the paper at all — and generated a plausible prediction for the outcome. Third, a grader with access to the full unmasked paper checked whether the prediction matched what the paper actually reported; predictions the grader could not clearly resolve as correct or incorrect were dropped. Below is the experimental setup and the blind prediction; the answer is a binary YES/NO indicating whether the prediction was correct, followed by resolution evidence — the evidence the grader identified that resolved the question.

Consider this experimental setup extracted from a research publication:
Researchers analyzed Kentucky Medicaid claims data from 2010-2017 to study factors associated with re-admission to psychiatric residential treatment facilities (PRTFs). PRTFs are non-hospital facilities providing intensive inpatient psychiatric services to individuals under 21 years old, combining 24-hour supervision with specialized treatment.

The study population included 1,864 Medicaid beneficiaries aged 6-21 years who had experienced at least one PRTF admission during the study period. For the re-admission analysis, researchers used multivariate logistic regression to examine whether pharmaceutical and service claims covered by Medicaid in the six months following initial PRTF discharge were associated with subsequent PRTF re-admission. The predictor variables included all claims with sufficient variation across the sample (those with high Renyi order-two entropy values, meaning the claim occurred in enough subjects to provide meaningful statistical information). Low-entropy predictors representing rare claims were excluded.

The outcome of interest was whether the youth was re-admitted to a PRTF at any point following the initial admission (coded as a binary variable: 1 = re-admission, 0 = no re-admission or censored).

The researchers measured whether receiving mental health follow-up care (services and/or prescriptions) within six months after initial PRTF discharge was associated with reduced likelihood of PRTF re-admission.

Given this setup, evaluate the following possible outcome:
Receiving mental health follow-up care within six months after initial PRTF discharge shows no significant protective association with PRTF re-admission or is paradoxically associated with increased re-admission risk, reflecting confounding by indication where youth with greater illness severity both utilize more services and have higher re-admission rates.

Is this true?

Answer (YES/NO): YES